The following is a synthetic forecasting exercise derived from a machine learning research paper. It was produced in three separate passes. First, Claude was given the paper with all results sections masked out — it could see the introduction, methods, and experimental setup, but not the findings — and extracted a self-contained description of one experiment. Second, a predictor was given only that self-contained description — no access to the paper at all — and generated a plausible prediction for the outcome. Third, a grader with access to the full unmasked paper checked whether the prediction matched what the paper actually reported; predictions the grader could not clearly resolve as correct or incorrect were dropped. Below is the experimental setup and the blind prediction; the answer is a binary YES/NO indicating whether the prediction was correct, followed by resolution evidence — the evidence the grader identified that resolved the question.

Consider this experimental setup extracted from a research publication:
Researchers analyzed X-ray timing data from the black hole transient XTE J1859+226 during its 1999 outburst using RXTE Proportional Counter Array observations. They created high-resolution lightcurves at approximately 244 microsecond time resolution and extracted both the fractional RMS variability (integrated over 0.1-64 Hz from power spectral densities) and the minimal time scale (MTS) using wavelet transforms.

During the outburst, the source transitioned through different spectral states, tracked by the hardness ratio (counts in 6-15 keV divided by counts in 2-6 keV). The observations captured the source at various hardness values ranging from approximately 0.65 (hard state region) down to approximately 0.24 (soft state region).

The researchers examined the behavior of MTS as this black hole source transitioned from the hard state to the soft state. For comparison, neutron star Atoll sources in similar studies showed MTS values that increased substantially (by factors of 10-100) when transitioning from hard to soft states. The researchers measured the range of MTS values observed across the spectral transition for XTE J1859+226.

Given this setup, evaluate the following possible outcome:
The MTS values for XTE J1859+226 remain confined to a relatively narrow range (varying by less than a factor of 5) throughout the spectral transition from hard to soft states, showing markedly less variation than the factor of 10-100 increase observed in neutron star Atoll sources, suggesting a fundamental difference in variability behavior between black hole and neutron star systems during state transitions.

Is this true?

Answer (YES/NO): YES